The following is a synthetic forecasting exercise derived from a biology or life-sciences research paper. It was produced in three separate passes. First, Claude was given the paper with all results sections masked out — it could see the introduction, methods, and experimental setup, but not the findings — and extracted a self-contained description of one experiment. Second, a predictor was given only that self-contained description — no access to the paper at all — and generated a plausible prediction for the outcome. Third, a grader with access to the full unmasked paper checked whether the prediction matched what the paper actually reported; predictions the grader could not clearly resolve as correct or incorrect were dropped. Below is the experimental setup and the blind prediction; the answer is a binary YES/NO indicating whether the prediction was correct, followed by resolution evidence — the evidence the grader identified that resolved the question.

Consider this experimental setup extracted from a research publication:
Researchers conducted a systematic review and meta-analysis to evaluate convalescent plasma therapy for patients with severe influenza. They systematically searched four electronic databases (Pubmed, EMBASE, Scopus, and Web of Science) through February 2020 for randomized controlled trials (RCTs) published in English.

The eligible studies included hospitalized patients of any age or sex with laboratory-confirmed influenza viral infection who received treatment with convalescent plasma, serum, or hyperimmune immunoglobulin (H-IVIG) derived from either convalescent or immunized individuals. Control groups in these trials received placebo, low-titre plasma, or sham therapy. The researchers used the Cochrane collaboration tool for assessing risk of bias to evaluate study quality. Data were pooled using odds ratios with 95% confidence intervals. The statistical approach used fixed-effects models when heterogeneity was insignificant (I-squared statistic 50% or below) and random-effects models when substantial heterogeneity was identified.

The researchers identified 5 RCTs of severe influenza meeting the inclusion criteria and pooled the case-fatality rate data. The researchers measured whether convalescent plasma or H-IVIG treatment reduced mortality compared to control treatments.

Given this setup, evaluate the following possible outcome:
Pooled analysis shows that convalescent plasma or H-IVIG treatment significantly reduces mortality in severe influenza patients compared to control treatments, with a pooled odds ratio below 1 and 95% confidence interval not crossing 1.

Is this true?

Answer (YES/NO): NO